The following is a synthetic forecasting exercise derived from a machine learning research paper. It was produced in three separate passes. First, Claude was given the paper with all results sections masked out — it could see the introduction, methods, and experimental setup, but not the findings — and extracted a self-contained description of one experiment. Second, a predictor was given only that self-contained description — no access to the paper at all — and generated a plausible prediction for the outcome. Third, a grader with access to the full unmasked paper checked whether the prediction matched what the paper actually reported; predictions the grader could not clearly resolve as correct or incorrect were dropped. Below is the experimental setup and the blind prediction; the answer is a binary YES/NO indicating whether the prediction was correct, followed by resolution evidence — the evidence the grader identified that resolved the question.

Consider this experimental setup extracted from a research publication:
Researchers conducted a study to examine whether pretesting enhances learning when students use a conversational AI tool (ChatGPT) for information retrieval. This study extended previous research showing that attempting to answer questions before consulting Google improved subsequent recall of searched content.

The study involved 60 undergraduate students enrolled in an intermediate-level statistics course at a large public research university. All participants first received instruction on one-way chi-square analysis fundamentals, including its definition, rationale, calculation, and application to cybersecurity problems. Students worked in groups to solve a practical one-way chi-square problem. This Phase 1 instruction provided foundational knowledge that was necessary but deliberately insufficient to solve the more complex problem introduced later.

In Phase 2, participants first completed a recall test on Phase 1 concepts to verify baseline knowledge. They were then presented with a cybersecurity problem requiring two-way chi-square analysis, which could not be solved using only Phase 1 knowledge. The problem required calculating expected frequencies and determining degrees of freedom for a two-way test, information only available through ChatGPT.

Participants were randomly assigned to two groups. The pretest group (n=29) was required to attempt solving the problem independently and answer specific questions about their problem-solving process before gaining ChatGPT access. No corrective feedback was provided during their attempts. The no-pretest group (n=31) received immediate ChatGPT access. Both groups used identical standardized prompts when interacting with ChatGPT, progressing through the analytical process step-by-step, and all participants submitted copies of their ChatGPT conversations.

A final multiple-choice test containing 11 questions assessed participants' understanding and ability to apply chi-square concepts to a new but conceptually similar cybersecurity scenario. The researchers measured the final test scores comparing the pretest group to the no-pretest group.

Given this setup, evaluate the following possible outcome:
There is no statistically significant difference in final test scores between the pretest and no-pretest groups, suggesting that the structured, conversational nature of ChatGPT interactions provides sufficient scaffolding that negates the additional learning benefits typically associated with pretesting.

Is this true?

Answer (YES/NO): NO